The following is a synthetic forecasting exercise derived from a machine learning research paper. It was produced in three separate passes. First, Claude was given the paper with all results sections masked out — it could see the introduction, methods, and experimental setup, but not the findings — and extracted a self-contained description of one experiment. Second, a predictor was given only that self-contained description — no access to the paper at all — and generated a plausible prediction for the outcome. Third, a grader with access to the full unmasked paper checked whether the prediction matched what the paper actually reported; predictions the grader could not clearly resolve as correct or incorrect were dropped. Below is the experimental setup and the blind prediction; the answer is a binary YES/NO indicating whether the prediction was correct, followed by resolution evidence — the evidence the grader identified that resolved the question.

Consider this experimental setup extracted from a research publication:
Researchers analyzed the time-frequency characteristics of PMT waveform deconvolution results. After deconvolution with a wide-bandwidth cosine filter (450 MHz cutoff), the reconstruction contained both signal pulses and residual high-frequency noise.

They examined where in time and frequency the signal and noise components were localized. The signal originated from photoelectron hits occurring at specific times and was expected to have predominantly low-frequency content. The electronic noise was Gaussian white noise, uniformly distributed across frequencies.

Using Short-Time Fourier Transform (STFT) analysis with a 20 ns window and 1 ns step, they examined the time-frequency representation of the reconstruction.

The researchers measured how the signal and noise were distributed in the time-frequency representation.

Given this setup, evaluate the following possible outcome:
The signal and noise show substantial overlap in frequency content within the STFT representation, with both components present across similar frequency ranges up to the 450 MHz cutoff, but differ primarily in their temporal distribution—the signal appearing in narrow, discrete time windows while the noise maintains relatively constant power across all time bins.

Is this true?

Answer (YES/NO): NO